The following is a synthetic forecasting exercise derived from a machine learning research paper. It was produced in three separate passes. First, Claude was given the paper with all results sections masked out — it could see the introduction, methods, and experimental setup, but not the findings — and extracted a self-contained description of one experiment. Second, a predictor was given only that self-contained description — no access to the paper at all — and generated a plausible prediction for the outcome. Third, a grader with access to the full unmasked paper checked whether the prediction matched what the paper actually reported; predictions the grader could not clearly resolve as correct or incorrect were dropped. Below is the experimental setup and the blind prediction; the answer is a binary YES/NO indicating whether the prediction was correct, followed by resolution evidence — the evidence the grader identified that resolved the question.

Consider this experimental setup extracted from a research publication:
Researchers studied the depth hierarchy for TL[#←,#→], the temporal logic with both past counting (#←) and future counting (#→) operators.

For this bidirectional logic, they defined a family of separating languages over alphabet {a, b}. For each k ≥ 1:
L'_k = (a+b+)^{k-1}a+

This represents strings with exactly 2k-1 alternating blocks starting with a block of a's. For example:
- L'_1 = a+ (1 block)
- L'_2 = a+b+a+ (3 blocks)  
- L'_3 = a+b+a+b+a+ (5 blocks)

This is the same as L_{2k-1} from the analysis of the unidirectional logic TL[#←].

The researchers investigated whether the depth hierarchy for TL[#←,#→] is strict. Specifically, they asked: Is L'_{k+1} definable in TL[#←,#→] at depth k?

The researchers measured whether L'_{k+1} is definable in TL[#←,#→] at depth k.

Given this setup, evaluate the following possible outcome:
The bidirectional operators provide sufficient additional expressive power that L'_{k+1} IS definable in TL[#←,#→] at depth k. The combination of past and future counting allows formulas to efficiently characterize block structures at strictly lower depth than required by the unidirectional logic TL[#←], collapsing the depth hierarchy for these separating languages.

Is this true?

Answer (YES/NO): NO